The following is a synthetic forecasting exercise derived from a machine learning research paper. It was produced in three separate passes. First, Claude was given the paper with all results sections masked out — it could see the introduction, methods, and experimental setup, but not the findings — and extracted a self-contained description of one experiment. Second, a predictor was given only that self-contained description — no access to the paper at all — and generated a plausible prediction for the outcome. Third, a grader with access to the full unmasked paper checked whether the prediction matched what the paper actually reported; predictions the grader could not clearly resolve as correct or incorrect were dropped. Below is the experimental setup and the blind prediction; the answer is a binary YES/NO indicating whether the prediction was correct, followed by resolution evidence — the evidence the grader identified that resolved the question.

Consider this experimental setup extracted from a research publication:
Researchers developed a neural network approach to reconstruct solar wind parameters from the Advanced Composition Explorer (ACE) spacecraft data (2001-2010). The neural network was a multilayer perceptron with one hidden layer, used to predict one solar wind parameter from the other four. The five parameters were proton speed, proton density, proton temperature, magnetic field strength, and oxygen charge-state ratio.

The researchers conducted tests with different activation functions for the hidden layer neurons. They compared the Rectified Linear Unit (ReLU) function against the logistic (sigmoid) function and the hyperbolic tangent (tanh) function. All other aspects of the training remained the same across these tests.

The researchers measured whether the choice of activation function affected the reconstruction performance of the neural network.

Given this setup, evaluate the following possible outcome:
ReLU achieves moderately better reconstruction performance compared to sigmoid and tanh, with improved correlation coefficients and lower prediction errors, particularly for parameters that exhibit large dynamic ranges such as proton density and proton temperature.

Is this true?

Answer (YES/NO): NO